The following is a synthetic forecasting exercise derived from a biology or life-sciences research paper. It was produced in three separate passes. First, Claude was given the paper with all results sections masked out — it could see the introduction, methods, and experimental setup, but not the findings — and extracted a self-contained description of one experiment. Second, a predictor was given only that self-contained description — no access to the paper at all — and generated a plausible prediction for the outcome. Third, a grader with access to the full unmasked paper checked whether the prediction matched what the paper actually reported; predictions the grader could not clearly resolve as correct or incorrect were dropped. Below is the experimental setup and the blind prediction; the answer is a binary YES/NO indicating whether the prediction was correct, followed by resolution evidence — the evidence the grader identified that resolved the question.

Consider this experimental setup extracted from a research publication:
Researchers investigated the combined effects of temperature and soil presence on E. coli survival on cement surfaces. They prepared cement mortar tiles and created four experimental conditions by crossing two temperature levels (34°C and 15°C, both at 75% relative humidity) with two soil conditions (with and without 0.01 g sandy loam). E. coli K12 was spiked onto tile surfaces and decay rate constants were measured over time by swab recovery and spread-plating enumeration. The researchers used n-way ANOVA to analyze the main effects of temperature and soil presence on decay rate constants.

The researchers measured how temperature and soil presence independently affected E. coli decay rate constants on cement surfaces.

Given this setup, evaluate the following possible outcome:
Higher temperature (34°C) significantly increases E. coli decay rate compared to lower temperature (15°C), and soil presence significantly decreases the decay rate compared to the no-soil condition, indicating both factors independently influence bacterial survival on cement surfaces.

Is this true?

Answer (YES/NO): YES